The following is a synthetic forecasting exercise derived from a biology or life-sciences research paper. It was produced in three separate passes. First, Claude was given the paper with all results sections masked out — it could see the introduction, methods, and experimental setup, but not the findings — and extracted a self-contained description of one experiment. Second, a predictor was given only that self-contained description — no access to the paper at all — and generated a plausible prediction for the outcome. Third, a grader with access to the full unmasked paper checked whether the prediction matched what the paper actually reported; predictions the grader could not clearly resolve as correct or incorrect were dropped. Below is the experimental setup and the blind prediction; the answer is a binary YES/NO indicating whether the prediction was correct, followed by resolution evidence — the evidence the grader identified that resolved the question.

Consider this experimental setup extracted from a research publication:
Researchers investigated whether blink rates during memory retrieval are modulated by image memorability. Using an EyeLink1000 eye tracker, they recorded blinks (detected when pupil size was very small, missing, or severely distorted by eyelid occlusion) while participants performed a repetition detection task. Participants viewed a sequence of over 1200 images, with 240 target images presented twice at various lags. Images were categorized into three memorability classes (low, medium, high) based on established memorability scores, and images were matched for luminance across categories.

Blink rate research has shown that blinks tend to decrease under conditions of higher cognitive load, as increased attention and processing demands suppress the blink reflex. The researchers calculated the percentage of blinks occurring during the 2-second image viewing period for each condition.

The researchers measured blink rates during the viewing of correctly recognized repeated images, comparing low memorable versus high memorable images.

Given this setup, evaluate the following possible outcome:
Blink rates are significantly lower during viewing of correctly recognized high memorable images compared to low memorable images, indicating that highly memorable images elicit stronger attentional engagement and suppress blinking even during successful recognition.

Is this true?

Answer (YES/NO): NO